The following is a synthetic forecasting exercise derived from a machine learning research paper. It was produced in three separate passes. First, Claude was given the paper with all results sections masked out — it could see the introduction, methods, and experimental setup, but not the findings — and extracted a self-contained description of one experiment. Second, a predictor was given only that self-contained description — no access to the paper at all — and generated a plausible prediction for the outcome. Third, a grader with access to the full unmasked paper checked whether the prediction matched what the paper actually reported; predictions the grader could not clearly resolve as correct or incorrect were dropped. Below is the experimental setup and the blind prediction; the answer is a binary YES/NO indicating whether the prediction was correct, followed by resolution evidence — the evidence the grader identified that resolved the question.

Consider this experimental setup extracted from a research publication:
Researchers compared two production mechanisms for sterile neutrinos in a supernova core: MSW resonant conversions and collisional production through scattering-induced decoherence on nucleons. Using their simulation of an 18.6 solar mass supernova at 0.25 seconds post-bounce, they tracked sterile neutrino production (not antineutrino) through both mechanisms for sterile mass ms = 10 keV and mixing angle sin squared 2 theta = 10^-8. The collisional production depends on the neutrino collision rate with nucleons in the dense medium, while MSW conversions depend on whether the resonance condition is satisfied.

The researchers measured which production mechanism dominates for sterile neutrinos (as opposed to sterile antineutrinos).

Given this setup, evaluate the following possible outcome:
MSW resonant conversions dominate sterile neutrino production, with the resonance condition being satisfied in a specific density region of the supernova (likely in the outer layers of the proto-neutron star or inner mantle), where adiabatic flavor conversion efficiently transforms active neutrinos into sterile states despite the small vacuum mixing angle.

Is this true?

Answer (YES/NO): NO